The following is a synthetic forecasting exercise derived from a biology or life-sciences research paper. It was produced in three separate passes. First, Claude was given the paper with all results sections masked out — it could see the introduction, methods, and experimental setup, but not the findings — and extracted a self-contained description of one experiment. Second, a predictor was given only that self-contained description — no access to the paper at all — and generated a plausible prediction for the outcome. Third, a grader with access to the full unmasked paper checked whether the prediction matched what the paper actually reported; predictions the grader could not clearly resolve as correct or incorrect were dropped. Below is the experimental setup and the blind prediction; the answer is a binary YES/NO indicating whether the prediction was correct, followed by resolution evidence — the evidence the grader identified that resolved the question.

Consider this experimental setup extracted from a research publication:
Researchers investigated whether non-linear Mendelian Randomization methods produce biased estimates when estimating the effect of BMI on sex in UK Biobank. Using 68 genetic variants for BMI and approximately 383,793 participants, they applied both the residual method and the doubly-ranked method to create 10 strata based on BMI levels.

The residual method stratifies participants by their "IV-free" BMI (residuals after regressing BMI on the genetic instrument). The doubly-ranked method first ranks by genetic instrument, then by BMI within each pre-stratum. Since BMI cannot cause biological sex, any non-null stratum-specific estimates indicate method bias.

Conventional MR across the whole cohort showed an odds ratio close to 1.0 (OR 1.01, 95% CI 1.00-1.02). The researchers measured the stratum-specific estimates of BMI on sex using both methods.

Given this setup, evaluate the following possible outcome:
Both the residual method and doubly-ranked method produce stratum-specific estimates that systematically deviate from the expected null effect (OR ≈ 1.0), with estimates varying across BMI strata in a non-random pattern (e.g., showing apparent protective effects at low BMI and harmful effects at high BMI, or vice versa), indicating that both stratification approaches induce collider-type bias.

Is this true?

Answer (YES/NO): YES